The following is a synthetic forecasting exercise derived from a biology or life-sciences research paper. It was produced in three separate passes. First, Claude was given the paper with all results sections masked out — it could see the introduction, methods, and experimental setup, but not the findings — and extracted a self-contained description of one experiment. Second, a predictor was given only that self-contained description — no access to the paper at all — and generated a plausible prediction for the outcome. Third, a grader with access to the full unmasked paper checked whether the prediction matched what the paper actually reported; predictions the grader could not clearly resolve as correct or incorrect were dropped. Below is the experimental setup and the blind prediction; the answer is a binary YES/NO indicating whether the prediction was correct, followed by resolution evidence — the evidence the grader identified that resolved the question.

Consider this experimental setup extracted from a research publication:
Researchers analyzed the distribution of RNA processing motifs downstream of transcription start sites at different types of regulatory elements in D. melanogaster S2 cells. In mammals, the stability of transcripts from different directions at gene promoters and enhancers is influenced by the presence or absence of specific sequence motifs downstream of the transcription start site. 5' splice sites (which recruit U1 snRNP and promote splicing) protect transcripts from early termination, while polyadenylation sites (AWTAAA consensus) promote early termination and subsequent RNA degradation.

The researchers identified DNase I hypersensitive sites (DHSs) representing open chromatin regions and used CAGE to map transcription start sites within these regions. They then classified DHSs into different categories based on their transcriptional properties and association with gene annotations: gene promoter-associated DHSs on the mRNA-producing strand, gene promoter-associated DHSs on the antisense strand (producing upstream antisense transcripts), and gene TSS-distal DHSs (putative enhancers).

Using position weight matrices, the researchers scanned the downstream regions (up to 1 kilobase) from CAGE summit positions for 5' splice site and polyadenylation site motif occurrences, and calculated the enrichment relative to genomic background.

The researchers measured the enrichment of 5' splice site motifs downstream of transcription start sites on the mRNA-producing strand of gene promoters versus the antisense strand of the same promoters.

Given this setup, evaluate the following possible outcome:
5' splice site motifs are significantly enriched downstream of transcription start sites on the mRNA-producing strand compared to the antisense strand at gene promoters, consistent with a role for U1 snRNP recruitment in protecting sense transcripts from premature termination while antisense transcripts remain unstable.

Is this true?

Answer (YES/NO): YES